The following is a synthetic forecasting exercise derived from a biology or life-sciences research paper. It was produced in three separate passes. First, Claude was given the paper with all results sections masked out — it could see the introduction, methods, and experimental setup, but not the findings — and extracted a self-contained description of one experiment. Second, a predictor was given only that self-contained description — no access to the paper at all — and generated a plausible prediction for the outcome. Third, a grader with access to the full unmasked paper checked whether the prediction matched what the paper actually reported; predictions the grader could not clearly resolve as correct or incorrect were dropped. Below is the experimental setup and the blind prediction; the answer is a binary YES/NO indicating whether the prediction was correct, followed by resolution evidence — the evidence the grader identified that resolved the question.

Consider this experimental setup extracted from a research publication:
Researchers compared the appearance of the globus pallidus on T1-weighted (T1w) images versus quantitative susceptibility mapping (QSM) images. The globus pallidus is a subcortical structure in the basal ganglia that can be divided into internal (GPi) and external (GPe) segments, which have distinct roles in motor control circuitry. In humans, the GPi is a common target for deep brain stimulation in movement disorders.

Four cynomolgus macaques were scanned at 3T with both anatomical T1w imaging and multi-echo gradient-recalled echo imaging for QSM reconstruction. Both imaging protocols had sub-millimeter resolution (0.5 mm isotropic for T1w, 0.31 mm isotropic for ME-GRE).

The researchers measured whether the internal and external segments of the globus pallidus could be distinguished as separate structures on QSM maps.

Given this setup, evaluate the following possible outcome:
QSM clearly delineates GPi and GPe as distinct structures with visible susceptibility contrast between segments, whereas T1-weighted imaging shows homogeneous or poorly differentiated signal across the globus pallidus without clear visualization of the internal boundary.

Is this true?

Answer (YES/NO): YES